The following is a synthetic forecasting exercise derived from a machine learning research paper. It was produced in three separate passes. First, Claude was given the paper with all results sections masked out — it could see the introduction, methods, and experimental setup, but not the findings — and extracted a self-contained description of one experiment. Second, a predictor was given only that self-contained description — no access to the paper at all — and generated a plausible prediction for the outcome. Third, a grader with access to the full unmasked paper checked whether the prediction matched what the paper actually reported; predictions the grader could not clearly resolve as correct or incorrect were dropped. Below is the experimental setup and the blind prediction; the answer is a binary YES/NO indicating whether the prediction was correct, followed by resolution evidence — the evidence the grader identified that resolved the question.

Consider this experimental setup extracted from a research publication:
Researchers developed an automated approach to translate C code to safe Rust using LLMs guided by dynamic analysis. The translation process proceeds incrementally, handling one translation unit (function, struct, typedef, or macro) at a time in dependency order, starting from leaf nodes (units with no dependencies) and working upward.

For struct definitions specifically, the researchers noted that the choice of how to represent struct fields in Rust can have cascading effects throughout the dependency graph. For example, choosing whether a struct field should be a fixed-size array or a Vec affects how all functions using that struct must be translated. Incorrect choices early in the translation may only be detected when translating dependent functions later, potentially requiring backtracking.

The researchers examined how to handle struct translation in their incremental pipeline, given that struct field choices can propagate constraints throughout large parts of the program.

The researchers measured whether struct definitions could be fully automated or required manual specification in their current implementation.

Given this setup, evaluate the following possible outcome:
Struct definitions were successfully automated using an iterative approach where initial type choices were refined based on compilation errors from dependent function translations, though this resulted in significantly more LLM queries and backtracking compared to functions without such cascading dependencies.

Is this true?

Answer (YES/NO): NO